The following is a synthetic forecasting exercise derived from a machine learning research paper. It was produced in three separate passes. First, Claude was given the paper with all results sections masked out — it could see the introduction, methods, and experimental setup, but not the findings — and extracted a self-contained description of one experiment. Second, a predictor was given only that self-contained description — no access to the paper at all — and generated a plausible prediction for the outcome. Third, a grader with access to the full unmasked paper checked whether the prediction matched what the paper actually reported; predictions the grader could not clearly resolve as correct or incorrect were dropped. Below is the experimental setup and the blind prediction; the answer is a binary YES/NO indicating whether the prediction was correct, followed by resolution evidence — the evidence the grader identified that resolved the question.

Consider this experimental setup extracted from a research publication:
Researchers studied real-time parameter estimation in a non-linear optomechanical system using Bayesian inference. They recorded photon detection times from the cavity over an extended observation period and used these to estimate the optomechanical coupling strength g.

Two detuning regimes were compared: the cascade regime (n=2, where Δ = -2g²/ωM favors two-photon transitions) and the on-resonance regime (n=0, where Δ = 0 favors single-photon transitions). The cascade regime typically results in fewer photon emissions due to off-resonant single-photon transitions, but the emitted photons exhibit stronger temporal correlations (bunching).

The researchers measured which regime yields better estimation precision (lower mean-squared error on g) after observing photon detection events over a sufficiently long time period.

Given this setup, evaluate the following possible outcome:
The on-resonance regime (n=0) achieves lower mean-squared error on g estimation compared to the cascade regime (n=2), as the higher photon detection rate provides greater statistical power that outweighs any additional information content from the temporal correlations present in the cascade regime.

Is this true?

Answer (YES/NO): NO